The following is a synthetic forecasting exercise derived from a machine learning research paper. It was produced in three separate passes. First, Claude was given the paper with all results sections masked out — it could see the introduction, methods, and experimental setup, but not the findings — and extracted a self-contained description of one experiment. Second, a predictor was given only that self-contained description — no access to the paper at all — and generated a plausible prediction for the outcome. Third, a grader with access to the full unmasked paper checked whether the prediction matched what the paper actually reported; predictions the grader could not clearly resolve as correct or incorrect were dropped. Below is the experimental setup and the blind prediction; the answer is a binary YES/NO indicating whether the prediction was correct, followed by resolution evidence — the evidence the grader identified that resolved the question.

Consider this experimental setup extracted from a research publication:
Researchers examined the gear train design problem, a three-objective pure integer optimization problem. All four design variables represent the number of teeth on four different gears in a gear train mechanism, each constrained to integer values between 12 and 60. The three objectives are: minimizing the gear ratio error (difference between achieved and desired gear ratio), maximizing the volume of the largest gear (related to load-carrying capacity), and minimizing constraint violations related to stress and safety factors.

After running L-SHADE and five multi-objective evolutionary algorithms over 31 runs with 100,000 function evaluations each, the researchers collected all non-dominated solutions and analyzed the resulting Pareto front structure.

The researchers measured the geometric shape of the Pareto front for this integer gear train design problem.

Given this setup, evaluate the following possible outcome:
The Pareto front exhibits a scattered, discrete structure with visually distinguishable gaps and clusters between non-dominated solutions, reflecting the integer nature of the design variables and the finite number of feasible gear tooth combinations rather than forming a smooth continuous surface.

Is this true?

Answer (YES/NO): YES